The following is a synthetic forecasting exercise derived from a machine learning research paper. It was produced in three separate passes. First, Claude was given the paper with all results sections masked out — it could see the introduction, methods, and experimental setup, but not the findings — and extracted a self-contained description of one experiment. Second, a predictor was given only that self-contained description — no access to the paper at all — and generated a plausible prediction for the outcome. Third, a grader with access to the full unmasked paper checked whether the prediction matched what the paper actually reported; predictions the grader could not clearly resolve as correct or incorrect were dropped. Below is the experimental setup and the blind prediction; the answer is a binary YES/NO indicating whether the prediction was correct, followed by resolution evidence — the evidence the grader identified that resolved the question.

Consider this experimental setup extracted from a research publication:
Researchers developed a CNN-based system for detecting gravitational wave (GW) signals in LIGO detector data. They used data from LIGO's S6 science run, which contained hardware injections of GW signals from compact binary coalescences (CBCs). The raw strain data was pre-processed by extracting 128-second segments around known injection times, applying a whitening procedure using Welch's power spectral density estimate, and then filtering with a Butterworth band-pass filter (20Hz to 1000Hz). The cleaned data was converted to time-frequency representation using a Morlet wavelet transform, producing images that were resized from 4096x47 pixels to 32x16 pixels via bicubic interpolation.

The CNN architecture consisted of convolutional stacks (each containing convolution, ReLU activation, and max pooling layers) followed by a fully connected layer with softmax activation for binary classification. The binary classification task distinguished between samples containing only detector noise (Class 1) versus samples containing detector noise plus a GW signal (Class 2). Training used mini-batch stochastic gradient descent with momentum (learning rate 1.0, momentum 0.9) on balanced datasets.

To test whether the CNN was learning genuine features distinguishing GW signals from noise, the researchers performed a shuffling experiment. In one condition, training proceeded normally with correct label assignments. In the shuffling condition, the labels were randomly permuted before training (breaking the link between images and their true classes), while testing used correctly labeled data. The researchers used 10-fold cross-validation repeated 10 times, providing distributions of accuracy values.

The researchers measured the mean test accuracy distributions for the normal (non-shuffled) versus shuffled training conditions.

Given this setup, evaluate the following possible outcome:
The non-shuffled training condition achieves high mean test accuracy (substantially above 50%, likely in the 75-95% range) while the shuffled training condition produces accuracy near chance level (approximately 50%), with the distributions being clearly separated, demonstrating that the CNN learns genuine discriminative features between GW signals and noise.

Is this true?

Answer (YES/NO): YES